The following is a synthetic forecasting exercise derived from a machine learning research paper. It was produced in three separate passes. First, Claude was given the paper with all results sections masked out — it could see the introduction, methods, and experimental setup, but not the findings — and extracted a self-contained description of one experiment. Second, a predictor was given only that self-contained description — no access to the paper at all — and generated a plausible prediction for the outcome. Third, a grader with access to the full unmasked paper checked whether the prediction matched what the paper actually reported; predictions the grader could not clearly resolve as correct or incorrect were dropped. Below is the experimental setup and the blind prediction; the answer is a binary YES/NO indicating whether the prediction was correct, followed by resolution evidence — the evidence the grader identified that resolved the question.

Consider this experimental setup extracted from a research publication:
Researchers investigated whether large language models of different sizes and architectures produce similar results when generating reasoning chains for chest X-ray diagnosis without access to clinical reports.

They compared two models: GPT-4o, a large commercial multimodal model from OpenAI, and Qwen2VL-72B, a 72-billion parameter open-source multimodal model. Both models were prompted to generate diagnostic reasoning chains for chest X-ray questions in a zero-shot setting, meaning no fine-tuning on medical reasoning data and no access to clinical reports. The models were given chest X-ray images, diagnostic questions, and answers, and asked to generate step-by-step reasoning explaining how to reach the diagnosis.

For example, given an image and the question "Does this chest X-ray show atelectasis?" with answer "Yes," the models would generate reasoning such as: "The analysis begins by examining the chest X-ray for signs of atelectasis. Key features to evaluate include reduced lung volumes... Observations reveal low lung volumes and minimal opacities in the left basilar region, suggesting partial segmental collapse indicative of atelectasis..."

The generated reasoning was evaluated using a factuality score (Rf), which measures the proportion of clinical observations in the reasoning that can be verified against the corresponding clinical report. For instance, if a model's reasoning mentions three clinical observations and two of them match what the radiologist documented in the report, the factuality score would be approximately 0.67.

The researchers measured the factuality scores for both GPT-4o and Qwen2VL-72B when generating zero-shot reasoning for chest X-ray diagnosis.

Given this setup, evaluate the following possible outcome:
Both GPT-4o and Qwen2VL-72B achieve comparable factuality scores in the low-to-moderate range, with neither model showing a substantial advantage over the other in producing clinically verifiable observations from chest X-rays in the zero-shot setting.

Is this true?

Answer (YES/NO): YES